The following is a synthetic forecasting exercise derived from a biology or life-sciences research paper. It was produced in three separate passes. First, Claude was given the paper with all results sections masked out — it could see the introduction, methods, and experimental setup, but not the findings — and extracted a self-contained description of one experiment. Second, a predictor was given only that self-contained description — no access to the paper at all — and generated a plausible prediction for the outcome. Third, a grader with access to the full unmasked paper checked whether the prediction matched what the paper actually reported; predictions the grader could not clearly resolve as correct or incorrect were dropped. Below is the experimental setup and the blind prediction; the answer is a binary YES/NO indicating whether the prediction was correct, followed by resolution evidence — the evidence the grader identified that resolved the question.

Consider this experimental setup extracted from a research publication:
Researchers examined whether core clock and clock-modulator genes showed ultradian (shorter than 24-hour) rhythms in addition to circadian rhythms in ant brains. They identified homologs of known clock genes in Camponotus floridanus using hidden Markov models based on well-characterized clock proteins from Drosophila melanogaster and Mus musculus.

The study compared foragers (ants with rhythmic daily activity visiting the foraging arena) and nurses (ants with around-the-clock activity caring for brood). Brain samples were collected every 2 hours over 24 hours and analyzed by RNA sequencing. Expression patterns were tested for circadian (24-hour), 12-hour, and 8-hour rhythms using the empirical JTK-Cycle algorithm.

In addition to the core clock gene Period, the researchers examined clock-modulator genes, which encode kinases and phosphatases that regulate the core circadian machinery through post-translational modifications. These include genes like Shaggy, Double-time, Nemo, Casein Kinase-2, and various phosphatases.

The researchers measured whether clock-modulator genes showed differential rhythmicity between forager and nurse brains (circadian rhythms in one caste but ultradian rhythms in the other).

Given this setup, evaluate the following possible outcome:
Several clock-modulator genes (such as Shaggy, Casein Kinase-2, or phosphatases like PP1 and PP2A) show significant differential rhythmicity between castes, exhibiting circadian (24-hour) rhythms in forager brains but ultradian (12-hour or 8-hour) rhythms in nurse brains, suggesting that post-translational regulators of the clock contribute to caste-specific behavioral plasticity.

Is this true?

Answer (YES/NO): YES